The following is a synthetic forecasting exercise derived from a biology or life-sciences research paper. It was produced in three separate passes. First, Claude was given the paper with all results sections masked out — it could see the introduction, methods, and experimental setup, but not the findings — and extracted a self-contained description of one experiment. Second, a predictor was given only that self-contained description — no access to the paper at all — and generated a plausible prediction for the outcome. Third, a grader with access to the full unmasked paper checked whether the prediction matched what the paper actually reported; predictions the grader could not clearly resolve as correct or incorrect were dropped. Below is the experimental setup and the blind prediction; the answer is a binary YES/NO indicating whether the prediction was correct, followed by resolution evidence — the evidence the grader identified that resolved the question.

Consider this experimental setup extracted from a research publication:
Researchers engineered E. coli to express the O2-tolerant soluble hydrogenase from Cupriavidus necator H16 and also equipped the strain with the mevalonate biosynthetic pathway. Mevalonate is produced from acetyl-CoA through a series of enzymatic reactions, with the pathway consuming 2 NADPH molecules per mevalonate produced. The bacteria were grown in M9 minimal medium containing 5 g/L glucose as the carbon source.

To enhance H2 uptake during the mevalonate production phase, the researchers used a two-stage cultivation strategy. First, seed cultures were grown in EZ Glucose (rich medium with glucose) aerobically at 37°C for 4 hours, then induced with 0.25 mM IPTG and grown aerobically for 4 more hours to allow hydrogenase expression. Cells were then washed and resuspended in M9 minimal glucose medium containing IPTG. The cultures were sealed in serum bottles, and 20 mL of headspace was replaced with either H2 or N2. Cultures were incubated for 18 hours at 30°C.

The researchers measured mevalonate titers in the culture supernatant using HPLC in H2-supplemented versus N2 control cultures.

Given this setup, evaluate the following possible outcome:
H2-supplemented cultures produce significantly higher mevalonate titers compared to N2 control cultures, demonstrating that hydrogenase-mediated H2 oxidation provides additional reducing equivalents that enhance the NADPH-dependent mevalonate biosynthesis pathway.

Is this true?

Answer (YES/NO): NO